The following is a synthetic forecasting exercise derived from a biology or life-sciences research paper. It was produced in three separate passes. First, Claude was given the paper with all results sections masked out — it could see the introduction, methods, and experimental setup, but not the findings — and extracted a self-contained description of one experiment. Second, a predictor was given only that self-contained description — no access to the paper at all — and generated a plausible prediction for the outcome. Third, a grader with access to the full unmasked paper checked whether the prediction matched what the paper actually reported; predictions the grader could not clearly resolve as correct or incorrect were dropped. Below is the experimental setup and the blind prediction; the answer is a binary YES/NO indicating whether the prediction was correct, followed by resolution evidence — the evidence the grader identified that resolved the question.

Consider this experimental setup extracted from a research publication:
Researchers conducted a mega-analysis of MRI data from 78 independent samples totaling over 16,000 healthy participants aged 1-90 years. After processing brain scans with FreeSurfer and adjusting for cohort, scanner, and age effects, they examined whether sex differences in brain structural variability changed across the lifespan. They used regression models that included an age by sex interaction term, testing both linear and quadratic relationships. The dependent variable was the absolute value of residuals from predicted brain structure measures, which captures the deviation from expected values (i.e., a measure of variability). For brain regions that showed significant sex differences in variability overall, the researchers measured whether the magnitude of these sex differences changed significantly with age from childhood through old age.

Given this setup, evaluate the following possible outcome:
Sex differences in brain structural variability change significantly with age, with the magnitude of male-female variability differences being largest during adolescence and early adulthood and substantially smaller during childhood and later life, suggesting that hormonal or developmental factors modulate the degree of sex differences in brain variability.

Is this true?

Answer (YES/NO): NO